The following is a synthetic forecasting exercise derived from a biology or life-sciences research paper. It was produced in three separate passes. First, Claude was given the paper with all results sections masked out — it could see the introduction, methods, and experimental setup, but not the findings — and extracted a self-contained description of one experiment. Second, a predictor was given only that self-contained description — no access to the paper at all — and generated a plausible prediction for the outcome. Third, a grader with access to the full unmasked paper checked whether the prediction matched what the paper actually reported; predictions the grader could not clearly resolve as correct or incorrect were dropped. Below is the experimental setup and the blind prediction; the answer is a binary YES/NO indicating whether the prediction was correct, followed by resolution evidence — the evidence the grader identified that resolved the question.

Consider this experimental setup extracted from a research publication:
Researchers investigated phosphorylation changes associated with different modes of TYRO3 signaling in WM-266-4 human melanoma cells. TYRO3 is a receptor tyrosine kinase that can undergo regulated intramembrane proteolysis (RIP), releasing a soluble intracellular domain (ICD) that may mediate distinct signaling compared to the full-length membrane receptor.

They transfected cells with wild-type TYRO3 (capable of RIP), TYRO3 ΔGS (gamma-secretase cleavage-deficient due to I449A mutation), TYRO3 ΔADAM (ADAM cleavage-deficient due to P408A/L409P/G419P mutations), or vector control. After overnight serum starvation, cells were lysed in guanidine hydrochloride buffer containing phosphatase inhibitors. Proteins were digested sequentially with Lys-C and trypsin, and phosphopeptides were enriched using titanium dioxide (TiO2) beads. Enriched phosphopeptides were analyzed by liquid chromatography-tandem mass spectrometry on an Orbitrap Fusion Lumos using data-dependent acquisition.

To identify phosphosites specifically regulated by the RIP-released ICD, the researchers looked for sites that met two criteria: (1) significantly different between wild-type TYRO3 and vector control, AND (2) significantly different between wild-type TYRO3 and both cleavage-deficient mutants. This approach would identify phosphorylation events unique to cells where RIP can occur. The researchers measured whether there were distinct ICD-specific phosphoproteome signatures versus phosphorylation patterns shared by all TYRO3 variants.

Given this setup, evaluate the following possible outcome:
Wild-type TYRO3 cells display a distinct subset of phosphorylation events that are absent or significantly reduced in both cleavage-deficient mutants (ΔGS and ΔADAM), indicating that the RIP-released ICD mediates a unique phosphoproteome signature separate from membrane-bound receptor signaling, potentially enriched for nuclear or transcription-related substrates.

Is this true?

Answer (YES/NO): YES